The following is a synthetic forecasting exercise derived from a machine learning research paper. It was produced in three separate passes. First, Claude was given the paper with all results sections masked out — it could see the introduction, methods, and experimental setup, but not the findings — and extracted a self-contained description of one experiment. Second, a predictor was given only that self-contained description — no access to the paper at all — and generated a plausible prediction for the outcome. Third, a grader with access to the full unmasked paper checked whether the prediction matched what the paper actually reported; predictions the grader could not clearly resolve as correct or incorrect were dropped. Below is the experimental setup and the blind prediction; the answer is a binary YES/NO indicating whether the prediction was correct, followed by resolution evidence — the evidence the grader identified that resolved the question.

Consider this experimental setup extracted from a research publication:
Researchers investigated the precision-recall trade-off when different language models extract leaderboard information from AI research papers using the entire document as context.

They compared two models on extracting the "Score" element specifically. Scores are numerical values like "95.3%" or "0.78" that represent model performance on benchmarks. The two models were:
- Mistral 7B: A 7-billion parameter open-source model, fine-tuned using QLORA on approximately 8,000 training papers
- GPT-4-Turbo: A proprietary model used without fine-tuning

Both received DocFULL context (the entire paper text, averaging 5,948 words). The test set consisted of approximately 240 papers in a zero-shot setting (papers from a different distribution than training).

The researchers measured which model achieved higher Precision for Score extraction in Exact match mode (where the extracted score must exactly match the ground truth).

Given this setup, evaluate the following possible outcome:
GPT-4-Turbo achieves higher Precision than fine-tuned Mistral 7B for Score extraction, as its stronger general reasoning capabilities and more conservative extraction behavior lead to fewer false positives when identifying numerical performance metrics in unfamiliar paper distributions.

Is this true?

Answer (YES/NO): YES